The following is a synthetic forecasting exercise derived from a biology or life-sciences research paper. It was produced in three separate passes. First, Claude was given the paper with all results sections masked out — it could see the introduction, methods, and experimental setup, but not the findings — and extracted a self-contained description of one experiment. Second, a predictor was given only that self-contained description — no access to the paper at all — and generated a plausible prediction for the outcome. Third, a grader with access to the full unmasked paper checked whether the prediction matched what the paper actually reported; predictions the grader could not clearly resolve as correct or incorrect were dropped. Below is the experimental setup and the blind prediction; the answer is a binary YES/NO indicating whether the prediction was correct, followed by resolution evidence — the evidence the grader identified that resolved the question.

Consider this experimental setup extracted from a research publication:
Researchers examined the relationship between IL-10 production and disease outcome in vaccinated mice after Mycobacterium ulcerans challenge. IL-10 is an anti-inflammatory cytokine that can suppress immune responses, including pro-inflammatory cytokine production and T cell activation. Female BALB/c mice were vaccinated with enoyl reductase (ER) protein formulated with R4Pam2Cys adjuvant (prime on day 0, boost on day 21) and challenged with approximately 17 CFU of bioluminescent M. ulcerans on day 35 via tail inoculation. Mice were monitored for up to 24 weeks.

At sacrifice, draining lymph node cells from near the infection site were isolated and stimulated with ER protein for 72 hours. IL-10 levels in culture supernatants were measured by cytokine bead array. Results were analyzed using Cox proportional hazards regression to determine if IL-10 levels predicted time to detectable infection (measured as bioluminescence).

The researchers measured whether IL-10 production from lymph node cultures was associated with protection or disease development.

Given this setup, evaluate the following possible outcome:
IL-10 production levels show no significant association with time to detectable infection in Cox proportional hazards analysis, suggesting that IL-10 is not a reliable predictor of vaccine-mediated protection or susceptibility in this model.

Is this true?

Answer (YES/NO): NO